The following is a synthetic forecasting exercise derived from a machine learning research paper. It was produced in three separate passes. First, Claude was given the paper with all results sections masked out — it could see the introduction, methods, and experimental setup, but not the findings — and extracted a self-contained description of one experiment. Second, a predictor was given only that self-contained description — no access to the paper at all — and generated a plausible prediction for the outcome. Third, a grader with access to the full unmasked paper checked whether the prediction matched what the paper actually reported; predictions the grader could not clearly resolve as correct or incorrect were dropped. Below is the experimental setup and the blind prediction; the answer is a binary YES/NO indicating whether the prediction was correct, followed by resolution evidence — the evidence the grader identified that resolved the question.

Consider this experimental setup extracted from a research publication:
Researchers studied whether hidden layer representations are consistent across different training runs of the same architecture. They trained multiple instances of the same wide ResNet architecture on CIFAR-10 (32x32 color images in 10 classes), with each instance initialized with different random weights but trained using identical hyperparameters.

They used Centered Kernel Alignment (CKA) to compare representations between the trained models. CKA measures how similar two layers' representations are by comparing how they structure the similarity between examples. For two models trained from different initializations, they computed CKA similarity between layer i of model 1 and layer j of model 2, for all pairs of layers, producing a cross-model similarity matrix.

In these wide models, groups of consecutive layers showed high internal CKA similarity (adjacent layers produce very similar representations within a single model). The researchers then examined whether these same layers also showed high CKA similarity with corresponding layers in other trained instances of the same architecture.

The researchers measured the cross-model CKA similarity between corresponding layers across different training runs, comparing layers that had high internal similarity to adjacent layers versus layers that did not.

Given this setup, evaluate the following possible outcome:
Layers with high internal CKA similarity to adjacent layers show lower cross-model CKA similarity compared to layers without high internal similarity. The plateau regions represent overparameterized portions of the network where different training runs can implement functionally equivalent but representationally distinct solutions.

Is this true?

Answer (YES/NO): YES